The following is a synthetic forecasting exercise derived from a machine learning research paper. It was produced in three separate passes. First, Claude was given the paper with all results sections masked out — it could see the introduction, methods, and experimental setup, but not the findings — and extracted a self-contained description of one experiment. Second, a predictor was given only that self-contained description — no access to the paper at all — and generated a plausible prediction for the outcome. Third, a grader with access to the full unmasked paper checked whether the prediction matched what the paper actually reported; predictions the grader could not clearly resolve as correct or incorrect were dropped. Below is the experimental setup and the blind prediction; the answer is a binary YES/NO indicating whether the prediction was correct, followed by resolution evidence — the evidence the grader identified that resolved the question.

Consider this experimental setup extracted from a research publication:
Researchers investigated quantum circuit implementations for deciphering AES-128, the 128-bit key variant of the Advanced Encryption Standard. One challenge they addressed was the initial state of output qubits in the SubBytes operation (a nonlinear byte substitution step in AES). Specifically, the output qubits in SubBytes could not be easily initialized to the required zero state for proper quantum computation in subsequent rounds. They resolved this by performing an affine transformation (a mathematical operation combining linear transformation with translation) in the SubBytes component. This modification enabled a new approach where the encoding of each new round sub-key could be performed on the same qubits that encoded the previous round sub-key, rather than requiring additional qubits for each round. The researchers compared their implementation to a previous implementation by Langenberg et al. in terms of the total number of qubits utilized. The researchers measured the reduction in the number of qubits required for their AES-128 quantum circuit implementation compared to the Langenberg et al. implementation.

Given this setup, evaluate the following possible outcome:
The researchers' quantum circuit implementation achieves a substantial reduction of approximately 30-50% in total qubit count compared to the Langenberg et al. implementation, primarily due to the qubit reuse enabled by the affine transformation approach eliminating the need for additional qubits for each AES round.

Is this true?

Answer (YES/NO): YES